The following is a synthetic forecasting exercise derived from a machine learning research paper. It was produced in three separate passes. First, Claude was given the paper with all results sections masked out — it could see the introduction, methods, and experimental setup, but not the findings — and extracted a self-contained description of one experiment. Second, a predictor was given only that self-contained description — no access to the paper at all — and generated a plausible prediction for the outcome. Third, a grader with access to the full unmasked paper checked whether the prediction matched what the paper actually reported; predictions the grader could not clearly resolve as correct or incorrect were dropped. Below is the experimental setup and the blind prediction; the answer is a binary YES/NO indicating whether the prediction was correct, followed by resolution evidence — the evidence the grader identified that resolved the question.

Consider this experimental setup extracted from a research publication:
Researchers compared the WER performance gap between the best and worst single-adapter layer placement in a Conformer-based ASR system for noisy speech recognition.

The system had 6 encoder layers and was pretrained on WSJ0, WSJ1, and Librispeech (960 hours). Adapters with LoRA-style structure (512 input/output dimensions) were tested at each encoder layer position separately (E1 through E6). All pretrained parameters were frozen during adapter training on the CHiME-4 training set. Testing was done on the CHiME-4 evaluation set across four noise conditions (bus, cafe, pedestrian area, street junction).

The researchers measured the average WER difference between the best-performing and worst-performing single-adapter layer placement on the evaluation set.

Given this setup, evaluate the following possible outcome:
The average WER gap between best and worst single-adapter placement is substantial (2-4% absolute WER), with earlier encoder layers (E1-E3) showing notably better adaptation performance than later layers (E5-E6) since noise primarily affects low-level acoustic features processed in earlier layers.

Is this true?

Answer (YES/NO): YES